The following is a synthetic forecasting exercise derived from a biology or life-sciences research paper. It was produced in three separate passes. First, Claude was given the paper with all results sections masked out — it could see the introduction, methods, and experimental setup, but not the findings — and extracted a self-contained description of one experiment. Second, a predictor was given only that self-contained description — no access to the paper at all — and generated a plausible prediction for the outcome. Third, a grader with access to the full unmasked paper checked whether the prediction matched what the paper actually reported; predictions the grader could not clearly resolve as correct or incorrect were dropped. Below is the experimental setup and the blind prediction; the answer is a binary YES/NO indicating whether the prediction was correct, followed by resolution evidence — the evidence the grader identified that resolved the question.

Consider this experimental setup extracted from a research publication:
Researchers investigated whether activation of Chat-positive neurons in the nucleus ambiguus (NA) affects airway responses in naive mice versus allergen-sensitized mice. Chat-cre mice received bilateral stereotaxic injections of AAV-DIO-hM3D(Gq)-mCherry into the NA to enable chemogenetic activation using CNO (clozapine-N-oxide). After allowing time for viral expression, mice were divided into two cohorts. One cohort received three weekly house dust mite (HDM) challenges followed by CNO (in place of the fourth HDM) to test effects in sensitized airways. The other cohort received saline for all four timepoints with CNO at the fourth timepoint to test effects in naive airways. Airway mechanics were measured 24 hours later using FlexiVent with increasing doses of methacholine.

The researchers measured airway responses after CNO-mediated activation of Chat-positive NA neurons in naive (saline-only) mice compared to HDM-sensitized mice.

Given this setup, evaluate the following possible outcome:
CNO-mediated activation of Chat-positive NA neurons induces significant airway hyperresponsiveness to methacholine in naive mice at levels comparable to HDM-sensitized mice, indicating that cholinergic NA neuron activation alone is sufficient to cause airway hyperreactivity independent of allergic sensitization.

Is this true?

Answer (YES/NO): NO